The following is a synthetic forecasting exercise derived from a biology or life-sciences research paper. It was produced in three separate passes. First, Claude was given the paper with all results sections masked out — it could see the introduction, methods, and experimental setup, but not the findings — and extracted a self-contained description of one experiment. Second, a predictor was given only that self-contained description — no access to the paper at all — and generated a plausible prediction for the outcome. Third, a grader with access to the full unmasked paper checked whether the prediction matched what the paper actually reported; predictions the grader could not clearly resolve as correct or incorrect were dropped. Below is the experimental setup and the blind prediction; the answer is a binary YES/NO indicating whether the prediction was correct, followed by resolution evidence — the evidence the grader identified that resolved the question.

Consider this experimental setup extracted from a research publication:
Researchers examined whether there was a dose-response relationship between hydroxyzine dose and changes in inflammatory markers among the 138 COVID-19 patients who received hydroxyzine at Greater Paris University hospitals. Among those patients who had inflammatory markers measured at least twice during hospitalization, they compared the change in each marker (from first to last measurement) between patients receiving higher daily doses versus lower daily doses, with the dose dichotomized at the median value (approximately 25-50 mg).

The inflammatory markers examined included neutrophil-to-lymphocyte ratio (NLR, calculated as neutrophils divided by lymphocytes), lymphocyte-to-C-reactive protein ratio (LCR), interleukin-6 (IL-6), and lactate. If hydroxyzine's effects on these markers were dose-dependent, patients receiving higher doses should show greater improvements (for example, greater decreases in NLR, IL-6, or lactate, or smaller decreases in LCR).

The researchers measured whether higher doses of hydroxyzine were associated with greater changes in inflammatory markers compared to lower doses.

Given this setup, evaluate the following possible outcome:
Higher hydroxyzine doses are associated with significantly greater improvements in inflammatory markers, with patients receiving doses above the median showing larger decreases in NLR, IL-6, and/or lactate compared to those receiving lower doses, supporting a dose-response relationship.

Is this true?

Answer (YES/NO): YES